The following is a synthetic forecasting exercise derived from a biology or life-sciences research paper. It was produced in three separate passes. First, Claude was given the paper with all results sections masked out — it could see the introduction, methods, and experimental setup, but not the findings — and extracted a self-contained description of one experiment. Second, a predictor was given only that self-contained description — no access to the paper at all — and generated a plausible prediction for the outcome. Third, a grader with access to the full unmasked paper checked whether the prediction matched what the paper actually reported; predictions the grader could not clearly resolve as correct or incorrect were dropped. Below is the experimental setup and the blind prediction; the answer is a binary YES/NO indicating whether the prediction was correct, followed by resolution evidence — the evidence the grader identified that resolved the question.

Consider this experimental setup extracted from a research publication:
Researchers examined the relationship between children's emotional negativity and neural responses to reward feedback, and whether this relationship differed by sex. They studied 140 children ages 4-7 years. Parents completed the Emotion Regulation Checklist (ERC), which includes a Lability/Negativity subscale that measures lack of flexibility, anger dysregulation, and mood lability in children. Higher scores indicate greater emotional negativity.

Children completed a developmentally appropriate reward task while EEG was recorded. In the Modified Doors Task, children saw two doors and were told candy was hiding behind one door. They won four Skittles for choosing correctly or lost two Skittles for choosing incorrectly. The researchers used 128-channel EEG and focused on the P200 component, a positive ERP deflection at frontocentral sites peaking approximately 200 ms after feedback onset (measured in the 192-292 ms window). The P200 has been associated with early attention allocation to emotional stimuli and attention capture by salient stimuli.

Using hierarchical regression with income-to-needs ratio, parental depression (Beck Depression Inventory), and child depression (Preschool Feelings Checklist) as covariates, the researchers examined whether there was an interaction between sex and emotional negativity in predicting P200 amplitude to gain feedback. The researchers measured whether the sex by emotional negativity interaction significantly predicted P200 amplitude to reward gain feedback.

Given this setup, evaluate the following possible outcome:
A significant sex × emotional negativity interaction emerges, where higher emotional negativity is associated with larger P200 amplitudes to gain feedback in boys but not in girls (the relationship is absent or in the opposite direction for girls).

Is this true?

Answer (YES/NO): NO